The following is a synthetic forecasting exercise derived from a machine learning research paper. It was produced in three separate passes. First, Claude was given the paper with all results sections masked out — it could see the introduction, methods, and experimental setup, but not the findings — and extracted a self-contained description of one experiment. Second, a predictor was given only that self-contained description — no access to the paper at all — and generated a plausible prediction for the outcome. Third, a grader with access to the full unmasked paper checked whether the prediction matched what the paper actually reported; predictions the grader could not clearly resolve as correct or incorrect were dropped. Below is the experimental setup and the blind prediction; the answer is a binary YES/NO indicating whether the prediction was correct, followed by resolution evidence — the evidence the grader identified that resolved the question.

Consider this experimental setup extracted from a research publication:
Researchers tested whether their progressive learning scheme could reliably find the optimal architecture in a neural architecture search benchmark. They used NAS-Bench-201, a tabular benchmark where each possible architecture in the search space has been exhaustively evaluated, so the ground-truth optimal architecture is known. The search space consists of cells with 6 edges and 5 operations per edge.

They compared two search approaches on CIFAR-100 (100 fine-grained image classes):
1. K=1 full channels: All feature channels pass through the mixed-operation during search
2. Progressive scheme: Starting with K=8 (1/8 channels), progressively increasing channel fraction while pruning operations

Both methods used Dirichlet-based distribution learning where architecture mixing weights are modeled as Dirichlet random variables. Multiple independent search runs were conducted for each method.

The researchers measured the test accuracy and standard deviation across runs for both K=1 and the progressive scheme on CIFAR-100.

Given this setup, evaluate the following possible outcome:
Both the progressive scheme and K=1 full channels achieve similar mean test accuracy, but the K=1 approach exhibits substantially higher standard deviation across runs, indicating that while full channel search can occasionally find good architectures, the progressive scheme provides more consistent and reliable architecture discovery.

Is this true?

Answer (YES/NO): NO